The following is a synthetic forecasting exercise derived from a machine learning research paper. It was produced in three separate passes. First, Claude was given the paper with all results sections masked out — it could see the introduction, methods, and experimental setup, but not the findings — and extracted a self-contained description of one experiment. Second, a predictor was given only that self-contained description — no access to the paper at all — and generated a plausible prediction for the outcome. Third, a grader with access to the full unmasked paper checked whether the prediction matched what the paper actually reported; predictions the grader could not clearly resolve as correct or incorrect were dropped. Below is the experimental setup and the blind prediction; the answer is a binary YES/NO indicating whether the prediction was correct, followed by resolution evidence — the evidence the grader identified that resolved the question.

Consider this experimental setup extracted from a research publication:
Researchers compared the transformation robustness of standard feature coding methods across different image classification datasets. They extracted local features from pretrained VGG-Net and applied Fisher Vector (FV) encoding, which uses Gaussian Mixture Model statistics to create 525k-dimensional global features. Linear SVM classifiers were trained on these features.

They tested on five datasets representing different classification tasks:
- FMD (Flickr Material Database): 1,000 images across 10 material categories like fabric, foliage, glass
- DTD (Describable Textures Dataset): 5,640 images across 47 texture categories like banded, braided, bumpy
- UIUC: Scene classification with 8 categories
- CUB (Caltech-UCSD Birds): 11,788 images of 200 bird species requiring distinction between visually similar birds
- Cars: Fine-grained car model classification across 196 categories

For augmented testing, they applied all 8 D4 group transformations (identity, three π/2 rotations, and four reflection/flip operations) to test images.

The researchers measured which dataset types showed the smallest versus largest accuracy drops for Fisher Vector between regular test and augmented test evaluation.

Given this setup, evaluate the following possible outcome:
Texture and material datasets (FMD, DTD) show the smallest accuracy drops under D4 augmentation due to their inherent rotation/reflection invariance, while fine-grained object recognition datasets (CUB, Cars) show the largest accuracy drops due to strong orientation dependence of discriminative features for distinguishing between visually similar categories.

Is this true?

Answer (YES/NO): YES